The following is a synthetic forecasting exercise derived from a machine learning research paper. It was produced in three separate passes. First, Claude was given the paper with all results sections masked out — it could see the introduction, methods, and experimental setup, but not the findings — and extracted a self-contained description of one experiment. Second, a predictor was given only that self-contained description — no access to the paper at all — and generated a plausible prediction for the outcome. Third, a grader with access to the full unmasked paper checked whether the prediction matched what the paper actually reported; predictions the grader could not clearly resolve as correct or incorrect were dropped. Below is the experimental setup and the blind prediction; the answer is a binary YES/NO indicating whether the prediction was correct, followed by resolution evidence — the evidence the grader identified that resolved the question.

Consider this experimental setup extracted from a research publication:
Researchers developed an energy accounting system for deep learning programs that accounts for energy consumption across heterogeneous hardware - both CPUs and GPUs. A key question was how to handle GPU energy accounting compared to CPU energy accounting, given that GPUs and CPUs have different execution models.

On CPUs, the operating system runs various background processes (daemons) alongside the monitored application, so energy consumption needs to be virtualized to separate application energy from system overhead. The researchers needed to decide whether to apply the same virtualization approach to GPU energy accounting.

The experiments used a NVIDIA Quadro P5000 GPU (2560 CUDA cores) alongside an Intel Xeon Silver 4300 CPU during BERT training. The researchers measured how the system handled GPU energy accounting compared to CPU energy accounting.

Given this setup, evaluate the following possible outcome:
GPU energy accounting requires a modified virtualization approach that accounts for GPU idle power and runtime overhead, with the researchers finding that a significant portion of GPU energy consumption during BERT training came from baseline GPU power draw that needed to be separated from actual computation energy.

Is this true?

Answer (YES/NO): NO